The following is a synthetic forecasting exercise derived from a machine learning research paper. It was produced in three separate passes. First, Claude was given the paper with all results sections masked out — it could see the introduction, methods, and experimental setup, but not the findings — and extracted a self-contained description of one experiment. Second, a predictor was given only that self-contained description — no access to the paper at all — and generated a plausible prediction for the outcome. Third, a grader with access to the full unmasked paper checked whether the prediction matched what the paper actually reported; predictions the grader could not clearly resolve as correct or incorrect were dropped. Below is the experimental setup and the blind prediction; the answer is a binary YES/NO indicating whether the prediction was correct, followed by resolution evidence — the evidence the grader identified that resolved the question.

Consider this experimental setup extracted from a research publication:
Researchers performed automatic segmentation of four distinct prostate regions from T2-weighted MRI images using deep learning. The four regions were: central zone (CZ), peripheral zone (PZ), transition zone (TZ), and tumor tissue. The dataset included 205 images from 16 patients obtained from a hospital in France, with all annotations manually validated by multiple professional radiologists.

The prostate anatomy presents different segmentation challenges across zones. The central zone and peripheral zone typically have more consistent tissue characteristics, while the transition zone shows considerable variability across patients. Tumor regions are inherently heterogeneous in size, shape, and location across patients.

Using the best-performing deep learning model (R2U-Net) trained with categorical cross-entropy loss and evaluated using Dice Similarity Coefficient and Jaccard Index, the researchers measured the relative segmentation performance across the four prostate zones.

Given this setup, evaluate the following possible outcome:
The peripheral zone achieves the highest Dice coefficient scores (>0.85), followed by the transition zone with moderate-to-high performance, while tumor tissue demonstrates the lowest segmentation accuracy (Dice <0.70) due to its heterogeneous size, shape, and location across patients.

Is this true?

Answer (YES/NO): NO